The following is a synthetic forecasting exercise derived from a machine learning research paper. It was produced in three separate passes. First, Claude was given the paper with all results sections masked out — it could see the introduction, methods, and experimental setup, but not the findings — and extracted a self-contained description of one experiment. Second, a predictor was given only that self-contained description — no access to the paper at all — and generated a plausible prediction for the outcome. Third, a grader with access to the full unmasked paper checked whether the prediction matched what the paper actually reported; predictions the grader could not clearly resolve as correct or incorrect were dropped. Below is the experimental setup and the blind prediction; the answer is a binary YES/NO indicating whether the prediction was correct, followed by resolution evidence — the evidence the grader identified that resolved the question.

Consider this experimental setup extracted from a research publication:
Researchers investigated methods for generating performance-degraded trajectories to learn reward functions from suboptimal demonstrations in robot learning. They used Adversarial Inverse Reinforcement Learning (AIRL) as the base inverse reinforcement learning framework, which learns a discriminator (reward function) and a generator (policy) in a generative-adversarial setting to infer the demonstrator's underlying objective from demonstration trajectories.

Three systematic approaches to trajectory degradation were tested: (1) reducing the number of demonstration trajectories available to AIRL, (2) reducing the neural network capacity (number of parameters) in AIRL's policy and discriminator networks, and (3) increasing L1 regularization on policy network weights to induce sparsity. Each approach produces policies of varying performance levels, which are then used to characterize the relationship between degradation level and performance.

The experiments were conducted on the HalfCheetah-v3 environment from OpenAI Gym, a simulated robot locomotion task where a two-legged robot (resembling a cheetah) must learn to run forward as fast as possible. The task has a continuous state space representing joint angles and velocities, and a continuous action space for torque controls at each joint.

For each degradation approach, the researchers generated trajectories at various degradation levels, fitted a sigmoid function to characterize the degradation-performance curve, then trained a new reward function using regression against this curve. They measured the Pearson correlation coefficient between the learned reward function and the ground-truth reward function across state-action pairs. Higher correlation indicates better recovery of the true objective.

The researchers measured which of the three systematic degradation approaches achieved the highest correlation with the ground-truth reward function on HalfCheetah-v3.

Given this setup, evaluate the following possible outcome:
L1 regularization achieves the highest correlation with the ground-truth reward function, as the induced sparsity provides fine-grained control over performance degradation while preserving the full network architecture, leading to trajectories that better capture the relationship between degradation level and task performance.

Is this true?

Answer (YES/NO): YES